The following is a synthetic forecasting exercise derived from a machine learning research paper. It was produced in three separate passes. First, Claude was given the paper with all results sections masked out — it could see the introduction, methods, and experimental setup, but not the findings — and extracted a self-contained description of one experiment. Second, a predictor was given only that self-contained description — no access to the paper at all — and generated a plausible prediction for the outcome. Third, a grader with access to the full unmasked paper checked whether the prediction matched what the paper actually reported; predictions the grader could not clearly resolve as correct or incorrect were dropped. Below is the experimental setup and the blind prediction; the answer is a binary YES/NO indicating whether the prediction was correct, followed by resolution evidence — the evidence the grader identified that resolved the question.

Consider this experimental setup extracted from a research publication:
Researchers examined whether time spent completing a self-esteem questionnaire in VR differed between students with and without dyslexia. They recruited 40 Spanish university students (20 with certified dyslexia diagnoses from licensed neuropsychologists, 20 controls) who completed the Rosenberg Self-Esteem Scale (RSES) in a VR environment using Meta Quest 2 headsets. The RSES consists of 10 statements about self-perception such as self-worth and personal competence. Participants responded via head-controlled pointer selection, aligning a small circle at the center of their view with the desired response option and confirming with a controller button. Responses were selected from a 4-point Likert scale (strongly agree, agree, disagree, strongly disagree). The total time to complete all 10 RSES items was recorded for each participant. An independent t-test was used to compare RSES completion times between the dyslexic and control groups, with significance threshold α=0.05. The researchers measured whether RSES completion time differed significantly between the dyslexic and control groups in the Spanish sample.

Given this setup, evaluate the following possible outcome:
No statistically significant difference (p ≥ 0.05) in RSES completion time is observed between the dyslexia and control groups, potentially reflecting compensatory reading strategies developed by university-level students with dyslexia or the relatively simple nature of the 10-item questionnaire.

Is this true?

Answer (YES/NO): YES